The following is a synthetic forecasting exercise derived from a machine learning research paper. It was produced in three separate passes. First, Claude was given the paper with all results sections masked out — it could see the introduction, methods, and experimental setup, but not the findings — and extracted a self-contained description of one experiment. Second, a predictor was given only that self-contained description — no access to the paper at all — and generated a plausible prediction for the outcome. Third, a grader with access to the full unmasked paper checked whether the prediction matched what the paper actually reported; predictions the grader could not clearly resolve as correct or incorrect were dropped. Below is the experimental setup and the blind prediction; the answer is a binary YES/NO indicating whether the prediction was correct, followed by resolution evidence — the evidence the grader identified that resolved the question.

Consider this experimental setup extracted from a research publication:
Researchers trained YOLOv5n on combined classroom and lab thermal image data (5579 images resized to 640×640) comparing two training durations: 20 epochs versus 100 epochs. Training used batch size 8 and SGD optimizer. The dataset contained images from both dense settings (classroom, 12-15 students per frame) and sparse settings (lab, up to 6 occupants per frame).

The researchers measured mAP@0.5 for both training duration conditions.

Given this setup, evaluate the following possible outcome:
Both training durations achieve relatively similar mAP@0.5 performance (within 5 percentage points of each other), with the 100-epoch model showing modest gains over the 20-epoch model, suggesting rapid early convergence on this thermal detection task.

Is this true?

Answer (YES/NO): YES